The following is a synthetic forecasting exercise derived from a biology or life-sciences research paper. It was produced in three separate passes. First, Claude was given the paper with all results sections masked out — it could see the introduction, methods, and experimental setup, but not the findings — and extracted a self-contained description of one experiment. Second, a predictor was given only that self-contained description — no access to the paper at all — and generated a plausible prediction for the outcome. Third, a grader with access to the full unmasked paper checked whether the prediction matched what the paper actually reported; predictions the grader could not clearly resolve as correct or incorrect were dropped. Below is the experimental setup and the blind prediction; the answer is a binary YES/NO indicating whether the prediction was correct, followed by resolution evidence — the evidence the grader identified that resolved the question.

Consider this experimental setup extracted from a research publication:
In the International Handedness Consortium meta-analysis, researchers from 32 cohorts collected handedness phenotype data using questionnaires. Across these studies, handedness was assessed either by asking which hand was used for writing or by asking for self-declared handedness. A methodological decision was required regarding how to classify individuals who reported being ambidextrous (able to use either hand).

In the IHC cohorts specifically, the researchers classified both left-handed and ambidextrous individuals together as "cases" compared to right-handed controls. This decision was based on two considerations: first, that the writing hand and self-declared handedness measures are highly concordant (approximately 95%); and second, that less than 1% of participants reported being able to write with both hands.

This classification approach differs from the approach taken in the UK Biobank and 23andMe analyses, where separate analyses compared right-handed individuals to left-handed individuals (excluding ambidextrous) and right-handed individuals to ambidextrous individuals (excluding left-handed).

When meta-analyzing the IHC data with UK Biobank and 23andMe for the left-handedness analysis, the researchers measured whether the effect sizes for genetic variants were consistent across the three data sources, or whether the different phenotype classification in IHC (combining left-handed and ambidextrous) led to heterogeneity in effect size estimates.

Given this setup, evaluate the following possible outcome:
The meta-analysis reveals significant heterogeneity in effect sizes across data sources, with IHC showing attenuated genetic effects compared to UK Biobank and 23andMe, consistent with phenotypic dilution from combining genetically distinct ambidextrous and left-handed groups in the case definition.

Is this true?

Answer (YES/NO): NO